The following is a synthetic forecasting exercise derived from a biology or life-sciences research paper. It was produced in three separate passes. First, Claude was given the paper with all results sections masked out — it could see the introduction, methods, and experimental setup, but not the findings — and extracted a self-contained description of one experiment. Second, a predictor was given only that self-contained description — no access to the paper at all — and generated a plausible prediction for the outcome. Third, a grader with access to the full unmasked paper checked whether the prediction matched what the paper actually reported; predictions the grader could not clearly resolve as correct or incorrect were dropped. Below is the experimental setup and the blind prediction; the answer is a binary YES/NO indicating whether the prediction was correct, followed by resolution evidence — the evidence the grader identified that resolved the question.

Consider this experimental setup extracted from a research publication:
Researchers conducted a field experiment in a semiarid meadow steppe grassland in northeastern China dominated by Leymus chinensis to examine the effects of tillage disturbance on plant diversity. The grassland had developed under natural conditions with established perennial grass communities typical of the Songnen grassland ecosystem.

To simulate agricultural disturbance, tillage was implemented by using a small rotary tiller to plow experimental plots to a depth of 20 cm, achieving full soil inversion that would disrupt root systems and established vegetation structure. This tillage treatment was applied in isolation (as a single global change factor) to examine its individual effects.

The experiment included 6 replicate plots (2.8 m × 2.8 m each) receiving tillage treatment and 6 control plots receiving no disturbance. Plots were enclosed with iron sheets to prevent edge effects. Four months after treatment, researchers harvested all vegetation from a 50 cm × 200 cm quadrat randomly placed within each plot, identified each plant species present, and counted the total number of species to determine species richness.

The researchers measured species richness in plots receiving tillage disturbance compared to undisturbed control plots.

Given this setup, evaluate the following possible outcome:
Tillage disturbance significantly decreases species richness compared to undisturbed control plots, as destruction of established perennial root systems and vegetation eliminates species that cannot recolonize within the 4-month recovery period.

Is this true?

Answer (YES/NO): YES